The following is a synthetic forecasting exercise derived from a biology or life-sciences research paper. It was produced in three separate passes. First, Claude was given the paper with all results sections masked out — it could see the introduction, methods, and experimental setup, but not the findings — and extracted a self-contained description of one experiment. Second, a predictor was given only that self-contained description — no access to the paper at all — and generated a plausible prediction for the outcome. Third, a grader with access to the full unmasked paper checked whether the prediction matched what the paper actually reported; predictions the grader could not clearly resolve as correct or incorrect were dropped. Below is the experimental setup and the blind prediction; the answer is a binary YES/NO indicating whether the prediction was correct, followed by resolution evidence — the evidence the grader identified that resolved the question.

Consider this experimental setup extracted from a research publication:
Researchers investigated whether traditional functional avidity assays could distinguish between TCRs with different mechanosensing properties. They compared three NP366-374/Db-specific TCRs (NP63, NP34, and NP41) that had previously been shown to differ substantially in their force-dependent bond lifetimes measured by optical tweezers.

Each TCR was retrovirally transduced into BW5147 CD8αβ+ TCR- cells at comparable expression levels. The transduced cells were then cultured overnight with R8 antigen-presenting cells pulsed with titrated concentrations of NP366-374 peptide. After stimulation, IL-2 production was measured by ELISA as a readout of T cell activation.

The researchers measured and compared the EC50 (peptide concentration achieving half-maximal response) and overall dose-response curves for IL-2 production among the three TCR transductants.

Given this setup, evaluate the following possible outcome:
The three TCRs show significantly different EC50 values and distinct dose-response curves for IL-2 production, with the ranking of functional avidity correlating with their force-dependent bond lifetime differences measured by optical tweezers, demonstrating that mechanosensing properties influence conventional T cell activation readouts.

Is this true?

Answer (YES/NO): NO